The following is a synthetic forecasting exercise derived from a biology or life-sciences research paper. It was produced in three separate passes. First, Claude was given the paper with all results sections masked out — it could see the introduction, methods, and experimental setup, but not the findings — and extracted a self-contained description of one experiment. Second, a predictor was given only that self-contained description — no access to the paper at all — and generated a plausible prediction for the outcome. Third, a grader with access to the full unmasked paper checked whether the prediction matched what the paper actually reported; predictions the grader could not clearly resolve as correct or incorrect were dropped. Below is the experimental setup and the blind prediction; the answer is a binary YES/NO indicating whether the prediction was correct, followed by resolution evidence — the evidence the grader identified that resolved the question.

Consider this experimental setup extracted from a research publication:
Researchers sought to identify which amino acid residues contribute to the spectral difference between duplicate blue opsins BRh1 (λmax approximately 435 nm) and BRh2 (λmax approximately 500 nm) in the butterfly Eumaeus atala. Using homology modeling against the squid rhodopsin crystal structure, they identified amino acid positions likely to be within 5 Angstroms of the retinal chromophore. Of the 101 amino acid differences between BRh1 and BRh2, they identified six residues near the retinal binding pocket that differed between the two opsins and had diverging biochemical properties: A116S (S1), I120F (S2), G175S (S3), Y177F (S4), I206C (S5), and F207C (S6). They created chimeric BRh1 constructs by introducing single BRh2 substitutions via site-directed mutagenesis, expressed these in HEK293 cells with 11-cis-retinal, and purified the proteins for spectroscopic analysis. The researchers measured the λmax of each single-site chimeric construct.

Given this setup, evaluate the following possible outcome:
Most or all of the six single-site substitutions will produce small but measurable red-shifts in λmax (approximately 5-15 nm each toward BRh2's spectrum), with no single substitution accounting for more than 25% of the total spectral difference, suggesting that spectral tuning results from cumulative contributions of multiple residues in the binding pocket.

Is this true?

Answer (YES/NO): NO